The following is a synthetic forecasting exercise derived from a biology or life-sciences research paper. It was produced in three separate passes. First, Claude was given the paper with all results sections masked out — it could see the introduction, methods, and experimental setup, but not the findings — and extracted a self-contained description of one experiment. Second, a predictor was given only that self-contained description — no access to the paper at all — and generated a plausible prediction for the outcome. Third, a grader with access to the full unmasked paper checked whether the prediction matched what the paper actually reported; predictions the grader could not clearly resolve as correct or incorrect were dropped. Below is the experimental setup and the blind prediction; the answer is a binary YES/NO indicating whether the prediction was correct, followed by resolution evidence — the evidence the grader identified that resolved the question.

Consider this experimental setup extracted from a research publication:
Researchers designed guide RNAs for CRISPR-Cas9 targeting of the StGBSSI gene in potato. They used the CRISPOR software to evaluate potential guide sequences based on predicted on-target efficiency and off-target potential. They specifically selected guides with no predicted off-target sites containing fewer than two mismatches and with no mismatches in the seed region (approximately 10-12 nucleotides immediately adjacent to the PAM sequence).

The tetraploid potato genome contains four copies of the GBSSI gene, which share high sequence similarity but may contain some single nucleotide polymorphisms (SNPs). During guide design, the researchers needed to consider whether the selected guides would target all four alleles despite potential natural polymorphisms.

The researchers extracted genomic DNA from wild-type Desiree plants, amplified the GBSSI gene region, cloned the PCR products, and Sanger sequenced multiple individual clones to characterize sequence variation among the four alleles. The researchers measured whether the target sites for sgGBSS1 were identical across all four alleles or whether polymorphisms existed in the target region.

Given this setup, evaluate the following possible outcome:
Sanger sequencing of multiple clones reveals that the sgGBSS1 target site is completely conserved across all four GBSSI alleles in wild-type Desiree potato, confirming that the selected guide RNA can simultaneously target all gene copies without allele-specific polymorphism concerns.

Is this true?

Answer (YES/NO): YES